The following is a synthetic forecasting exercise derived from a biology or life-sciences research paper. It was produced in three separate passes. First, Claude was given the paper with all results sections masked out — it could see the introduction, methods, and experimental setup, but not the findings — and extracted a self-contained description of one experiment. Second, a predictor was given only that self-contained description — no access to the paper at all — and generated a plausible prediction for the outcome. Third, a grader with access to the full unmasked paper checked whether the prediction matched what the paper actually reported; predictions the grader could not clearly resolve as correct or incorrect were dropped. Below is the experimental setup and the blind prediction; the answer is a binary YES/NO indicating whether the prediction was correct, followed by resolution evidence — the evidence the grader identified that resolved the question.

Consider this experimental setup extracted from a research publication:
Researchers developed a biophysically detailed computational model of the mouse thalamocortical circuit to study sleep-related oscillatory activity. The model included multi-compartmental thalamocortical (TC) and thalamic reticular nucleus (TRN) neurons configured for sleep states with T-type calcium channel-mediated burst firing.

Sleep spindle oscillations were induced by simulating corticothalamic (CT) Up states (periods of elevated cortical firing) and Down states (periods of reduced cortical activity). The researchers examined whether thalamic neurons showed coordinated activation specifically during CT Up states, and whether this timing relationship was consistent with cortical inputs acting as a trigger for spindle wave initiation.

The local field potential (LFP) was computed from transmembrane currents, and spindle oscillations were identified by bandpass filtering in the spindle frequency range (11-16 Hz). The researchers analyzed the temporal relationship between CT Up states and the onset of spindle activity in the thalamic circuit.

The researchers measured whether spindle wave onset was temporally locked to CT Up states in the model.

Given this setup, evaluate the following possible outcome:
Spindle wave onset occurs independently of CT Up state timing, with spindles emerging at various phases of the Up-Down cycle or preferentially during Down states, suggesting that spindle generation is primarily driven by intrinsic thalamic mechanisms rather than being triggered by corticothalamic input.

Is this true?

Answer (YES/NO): NO